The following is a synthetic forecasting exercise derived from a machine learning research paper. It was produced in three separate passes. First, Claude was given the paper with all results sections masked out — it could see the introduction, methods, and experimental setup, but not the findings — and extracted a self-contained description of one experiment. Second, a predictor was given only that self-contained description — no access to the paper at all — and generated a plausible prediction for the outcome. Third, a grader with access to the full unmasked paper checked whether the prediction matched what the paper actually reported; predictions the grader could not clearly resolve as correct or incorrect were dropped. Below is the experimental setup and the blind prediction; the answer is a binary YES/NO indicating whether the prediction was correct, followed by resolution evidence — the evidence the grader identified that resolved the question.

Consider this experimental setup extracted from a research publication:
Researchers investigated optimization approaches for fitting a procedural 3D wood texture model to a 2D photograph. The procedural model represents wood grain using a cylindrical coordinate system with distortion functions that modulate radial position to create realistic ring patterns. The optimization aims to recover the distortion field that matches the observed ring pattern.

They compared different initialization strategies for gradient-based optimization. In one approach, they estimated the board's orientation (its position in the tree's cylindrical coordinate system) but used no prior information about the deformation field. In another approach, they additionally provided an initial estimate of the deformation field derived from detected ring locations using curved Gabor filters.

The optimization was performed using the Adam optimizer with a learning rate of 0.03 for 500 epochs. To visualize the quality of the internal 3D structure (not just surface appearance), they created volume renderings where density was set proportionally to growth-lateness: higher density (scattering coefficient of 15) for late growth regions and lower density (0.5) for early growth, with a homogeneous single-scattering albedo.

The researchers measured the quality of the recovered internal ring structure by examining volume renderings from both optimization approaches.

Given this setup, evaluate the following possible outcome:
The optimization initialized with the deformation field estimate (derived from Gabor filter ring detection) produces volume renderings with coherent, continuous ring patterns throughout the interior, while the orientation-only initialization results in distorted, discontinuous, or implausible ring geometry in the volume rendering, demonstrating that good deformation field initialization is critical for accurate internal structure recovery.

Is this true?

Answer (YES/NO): NO